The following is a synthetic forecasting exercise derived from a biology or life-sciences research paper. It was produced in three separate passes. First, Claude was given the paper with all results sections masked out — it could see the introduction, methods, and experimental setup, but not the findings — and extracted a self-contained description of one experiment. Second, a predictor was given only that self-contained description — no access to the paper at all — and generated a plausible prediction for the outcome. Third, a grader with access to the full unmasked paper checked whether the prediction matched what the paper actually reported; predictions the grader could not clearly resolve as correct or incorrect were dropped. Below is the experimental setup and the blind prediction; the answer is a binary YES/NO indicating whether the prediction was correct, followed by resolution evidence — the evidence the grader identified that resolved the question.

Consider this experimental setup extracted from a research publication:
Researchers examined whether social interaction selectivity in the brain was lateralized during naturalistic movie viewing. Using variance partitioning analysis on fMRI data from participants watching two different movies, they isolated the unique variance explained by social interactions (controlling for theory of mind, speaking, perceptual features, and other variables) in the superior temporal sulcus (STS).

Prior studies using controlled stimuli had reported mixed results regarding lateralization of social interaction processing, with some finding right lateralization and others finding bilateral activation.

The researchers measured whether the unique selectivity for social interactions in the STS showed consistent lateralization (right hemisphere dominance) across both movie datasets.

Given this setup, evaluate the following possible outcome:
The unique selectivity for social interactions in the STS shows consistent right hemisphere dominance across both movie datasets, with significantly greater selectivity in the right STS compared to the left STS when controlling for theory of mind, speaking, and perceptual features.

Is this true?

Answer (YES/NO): NO